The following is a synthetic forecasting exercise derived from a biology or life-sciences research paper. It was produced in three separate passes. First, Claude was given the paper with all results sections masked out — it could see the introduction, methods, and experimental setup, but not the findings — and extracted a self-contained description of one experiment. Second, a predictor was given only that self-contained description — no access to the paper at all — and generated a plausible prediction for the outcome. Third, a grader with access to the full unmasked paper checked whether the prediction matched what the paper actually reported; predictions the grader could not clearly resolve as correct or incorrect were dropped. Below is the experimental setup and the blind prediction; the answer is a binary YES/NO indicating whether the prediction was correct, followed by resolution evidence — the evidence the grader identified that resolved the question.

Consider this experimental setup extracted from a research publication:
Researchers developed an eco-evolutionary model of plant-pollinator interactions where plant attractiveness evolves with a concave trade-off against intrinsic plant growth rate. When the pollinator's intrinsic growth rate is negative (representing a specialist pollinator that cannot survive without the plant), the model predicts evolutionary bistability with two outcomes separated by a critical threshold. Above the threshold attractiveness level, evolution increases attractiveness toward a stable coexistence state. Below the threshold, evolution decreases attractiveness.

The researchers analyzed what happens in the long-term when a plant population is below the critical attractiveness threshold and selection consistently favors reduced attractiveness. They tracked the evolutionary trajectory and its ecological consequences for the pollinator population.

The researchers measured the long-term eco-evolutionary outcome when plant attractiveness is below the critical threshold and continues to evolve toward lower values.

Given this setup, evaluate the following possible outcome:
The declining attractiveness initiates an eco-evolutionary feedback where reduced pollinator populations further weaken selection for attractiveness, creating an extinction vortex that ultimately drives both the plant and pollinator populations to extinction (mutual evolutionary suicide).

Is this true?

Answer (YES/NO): NO